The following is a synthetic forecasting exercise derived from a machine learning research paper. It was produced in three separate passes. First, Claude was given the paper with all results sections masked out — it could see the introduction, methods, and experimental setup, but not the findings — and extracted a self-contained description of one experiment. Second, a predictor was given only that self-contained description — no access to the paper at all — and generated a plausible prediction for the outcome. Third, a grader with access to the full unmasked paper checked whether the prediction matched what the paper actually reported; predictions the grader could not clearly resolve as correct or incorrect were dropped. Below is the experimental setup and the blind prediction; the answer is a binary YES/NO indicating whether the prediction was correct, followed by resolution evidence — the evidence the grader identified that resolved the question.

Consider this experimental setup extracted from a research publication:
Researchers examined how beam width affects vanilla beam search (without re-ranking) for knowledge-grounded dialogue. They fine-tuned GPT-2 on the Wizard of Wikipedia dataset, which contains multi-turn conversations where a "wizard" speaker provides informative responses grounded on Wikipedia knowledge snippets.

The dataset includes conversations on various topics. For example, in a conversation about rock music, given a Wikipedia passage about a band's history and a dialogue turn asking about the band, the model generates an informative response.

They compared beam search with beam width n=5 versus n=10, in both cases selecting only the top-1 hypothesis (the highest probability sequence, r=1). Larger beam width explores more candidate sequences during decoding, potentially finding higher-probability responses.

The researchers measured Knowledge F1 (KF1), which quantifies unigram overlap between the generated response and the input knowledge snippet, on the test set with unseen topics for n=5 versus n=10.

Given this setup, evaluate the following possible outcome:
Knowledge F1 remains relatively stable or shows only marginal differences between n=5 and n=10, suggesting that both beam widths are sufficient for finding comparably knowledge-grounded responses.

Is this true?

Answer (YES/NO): NO